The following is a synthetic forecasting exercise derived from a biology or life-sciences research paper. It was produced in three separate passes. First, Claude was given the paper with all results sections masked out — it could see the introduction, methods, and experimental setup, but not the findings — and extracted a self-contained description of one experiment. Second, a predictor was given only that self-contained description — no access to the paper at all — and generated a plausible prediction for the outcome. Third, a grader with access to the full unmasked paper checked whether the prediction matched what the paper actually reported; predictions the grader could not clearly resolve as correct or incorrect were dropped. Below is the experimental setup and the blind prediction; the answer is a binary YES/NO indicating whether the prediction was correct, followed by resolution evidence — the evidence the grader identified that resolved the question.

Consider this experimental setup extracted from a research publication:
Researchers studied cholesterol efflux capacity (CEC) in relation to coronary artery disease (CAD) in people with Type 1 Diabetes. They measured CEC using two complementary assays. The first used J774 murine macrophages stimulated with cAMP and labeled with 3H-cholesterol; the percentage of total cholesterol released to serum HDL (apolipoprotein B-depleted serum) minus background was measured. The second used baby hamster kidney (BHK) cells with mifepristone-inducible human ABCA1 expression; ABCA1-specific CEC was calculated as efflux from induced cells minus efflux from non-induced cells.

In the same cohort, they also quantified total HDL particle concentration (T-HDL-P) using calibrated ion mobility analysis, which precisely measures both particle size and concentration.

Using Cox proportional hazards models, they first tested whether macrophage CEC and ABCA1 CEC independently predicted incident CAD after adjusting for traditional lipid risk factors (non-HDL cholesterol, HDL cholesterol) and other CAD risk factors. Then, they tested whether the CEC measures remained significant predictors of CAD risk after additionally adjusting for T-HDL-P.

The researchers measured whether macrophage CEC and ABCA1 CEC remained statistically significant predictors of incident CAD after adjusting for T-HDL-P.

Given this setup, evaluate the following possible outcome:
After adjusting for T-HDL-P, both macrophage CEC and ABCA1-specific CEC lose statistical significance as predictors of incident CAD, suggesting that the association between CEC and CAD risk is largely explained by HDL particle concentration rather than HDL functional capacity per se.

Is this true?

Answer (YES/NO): YES